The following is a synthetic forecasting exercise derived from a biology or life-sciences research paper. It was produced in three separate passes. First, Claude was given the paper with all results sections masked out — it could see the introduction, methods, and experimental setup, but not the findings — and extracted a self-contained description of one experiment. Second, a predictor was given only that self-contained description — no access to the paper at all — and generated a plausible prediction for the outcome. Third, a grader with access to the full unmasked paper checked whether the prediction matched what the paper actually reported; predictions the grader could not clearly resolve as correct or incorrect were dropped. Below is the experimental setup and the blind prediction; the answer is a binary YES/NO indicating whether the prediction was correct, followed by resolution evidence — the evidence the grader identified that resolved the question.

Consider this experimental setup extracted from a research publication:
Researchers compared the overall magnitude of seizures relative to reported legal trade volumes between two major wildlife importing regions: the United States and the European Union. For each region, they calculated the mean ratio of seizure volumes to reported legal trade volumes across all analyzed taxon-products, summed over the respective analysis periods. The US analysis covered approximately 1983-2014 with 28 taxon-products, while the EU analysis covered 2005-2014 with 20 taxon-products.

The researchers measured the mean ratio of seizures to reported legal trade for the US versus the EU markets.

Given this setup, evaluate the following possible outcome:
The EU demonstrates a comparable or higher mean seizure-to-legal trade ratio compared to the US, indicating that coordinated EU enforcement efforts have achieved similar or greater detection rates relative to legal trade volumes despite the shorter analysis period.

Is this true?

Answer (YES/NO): NO